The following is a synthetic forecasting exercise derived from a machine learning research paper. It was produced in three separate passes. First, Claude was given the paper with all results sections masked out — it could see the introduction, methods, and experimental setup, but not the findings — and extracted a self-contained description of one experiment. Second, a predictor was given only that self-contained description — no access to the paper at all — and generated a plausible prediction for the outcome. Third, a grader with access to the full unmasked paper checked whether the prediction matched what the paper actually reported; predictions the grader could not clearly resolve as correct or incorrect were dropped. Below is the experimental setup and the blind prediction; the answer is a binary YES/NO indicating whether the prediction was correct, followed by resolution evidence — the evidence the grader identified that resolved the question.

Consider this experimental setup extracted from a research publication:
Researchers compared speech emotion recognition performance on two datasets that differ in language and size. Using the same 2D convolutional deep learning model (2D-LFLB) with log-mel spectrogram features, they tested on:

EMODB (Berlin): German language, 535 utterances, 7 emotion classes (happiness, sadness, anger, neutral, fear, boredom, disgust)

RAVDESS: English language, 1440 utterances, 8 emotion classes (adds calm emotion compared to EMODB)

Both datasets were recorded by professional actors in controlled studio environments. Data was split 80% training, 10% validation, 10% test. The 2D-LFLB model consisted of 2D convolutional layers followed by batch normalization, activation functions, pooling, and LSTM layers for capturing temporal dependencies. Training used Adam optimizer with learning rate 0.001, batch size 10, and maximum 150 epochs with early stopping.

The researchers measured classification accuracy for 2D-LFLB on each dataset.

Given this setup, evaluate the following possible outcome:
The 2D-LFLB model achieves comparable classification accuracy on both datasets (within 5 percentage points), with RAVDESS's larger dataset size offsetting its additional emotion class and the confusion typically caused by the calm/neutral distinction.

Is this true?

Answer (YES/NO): NO